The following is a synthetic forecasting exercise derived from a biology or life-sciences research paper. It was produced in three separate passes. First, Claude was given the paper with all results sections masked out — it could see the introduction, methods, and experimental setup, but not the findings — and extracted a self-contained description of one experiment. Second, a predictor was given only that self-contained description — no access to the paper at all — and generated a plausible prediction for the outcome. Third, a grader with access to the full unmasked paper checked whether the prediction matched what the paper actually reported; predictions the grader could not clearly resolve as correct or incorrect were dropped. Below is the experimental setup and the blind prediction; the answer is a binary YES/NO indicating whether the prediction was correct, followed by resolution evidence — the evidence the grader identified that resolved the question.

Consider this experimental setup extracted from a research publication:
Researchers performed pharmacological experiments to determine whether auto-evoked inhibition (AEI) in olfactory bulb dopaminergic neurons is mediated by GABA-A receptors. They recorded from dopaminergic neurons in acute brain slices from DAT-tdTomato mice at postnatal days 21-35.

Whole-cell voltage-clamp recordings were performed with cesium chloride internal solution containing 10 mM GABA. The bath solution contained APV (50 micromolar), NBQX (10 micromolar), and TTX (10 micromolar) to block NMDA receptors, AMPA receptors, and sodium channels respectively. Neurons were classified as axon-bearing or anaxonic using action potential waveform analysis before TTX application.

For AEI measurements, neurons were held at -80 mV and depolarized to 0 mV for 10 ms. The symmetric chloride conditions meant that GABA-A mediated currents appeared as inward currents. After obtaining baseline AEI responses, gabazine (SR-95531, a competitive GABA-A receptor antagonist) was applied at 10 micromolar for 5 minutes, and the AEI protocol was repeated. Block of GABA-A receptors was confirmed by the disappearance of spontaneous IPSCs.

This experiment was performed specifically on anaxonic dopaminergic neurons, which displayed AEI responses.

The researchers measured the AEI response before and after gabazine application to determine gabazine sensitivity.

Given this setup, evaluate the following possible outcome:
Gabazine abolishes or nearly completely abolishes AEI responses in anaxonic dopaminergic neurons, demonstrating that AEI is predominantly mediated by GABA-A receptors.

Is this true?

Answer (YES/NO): YES